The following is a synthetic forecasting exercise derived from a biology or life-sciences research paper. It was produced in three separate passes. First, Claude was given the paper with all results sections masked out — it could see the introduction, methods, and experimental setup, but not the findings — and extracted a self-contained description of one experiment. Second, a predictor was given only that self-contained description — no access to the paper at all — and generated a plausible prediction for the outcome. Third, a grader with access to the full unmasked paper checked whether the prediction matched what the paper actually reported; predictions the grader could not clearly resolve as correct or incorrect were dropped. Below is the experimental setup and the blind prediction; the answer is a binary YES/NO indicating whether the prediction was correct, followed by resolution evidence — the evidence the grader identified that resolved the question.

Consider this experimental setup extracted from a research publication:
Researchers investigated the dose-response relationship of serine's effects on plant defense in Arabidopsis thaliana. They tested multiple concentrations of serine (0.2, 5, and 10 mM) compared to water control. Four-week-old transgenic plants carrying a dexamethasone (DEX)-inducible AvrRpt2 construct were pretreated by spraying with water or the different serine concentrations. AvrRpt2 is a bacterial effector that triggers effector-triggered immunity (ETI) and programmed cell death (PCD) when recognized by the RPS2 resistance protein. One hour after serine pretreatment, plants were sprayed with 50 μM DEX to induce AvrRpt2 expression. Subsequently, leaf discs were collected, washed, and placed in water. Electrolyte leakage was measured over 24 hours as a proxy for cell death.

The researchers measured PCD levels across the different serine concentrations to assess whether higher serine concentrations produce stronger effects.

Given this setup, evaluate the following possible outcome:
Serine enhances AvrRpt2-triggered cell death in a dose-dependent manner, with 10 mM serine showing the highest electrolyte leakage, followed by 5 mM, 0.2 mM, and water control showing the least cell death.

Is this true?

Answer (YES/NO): NO